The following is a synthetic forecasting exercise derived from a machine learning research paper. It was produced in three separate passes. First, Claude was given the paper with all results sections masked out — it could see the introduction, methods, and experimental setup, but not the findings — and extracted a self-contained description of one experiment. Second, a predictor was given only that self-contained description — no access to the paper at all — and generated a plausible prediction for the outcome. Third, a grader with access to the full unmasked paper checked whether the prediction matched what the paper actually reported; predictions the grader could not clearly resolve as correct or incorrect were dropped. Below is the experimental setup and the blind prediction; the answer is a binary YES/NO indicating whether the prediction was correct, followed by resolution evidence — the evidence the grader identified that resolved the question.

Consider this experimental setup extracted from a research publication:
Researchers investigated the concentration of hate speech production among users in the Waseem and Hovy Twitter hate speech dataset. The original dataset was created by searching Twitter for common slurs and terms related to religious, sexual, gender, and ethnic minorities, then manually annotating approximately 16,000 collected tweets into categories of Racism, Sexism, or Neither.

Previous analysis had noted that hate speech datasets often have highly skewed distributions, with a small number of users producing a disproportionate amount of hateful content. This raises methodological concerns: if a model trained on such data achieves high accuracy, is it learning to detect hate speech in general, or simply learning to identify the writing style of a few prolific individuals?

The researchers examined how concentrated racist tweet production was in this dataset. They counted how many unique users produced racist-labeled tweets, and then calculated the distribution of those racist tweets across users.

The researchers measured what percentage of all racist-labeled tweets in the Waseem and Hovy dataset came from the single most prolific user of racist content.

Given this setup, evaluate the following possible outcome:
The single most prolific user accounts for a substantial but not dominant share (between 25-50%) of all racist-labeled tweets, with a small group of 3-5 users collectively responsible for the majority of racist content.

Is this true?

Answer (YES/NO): NO